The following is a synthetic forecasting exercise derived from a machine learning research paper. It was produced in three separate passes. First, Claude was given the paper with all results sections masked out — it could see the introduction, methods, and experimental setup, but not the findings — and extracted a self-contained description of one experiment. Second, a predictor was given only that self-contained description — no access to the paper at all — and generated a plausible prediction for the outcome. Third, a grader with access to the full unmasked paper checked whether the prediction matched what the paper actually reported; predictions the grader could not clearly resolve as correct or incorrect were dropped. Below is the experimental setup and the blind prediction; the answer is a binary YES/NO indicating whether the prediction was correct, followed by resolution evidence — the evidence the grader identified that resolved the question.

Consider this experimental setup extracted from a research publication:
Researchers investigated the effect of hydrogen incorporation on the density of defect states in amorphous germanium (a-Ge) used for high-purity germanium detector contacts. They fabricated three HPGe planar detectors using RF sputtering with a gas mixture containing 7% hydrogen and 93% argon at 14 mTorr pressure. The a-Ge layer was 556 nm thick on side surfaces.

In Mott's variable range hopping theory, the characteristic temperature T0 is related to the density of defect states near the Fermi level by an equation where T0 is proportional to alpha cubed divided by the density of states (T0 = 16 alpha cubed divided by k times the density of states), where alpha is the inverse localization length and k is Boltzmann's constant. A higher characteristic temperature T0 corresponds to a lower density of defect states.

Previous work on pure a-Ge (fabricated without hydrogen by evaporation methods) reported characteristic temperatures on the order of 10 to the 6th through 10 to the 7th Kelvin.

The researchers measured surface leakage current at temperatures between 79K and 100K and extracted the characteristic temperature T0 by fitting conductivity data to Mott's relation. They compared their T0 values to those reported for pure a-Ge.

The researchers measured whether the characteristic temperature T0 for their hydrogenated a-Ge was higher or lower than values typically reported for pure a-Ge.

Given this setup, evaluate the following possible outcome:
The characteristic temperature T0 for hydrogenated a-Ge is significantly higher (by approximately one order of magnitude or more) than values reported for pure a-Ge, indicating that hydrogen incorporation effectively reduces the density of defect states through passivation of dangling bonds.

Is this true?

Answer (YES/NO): YES